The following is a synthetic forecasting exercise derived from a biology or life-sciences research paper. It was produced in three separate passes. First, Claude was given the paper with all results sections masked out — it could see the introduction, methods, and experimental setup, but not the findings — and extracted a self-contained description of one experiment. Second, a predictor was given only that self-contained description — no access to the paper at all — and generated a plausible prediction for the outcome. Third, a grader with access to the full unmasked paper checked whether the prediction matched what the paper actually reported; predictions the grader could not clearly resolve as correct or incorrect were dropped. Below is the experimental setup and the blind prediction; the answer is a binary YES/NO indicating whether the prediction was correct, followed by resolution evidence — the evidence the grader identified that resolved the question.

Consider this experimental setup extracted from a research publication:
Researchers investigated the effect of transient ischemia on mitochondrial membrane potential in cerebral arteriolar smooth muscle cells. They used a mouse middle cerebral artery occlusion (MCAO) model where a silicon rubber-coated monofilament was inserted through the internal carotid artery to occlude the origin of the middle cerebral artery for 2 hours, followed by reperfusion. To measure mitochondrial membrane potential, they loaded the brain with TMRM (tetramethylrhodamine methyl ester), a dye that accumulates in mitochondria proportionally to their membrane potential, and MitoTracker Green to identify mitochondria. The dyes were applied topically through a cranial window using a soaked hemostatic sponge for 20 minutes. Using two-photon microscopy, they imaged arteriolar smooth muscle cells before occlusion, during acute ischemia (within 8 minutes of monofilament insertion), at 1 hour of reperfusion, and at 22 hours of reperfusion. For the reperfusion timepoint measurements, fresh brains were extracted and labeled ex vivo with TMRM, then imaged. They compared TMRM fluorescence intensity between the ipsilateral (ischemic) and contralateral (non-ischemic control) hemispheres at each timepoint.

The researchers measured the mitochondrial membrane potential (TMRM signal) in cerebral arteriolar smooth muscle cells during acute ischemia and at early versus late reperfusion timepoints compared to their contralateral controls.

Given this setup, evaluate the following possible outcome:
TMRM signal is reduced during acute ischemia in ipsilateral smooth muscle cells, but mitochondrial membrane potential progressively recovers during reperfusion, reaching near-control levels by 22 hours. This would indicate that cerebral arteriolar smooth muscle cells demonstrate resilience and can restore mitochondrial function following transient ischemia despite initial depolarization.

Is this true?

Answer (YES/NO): NO